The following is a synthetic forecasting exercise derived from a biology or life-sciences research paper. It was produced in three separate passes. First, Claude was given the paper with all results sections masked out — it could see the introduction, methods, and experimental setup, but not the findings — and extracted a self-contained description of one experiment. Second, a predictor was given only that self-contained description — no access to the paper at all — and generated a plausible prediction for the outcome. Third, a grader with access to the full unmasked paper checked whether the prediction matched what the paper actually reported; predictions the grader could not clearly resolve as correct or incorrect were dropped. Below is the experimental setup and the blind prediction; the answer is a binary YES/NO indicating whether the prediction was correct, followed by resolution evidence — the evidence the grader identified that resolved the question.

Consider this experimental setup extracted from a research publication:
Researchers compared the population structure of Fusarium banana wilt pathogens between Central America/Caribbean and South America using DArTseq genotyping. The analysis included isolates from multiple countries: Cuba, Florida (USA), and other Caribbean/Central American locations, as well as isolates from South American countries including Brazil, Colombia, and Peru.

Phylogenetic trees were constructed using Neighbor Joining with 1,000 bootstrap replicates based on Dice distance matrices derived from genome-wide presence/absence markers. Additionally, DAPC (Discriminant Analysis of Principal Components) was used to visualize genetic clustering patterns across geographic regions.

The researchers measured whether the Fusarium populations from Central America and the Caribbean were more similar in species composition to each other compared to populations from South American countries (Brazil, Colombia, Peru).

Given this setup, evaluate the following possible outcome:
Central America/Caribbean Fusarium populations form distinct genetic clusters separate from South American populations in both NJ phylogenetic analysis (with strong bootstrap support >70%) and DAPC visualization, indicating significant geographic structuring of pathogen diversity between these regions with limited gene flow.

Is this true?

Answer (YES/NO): NO